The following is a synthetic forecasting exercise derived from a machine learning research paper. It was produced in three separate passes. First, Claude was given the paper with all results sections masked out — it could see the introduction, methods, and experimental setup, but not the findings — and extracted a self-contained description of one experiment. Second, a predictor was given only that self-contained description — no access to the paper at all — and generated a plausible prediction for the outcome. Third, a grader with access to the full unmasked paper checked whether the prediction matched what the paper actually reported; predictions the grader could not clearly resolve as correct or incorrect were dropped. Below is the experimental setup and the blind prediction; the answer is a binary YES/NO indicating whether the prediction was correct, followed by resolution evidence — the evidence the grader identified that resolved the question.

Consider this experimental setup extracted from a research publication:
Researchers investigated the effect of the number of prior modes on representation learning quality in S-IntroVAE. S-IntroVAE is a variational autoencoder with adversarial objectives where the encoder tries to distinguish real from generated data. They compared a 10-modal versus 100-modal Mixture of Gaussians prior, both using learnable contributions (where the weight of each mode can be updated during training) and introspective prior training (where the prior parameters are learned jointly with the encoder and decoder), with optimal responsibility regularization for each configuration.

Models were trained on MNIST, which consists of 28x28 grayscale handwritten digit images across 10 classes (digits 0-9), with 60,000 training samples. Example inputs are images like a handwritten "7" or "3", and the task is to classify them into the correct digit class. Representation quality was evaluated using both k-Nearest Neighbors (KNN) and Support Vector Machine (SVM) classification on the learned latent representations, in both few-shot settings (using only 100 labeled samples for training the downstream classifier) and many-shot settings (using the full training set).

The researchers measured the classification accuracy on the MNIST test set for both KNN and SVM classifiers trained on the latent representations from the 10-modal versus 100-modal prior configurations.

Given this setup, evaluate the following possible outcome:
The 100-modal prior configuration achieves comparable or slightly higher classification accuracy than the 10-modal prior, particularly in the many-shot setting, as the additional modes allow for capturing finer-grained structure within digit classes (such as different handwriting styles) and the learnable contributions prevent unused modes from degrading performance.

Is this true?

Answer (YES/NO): NO